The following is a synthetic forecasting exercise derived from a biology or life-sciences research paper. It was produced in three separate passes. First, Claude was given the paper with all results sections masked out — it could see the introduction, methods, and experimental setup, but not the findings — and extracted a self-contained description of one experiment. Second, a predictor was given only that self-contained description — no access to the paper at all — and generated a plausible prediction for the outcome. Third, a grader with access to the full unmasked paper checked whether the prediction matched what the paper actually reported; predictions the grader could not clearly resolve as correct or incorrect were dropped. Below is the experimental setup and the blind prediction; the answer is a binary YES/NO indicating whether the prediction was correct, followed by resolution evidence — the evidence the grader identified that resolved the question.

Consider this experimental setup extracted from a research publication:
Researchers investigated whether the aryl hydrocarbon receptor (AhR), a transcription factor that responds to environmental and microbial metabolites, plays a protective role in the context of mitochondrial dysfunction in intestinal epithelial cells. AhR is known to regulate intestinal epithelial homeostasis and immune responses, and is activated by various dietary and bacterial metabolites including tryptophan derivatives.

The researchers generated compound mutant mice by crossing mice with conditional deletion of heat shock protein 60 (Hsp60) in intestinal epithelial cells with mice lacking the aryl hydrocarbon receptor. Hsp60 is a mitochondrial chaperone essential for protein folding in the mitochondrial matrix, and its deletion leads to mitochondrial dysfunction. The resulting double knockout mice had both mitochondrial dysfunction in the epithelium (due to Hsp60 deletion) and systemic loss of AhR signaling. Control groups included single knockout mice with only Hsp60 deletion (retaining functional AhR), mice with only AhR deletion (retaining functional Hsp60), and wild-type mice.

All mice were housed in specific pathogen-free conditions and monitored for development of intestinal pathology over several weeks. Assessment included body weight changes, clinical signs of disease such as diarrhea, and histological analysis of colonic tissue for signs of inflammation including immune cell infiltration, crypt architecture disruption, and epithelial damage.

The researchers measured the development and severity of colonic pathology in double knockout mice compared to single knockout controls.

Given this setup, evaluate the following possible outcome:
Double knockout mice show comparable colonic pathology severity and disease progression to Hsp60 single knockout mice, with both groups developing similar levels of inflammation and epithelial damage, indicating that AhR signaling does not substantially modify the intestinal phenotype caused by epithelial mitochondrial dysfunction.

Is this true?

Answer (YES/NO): NO